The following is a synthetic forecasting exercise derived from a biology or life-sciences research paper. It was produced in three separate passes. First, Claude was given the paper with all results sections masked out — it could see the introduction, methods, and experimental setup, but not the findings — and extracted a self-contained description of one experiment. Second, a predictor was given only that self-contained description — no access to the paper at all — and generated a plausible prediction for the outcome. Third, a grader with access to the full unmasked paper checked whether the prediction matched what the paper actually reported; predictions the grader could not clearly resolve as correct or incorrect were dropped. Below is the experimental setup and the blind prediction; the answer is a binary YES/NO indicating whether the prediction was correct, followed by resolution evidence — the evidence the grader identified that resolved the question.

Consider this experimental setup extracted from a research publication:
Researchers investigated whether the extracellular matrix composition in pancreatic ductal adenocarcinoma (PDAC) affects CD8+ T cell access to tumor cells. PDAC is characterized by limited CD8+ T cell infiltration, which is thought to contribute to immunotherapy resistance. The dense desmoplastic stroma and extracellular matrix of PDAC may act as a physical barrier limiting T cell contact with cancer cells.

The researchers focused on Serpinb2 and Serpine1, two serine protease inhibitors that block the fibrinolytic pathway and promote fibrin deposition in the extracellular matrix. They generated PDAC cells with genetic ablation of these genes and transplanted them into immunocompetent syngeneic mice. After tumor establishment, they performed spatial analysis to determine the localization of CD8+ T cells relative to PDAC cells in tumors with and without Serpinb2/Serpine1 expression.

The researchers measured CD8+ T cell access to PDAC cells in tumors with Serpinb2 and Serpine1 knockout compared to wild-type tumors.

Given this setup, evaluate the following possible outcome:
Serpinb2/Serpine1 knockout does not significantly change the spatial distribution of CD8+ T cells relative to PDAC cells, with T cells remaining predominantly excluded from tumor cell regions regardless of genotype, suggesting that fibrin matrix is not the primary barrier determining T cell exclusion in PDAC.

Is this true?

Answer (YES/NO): NO